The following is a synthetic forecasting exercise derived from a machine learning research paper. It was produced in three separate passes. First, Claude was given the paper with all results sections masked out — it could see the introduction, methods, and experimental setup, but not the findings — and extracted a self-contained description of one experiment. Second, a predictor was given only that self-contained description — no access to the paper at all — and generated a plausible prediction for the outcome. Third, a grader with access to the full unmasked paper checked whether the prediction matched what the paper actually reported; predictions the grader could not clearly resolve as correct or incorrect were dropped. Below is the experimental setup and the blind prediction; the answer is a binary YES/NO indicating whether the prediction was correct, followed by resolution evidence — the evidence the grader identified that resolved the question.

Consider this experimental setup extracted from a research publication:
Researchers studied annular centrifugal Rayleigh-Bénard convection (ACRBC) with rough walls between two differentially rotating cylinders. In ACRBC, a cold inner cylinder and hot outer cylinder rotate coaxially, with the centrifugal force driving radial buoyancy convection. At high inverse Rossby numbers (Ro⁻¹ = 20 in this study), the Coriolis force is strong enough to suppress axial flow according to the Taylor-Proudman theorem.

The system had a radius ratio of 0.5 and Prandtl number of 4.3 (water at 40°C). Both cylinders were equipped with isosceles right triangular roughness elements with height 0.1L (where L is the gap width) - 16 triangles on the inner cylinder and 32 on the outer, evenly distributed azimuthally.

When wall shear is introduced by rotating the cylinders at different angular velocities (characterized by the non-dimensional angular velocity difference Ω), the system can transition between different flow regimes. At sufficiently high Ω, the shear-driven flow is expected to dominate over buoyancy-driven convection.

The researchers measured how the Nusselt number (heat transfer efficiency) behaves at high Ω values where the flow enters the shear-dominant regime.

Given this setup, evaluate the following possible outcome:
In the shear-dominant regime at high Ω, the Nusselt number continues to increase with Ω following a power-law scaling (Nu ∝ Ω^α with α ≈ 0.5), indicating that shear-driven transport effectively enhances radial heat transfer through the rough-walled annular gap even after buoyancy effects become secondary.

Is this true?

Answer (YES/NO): NO